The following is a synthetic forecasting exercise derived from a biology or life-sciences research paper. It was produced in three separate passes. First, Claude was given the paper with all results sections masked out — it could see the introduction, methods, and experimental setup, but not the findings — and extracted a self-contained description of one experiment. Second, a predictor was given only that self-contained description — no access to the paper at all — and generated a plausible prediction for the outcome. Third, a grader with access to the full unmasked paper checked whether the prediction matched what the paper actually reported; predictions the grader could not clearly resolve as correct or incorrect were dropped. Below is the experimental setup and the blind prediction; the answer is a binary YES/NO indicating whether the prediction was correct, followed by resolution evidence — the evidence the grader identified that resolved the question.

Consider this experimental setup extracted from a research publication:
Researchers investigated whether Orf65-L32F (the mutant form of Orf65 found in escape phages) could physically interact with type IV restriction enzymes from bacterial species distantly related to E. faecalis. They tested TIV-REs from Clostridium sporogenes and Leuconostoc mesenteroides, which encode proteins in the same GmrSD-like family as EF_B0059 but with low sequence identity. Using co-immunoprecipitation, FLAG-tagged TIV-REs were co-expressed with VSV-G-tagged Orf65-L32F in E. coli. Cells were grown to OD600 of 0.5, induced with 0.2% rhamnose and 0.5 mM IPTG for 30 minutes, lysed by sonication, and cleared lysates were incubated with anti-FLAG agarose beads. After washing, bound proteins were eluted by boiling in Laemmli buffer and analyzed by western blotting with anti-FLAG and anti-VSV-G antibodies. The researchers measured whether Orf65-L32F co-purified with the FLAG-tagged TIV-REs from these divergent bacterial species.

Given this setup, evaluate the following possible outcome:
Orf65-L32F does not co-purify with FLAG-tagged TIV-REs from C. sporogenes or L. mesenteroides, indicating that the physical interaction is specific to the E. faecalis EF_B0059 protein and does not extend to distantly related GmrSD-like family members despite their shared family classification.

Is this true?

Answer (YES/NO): NO